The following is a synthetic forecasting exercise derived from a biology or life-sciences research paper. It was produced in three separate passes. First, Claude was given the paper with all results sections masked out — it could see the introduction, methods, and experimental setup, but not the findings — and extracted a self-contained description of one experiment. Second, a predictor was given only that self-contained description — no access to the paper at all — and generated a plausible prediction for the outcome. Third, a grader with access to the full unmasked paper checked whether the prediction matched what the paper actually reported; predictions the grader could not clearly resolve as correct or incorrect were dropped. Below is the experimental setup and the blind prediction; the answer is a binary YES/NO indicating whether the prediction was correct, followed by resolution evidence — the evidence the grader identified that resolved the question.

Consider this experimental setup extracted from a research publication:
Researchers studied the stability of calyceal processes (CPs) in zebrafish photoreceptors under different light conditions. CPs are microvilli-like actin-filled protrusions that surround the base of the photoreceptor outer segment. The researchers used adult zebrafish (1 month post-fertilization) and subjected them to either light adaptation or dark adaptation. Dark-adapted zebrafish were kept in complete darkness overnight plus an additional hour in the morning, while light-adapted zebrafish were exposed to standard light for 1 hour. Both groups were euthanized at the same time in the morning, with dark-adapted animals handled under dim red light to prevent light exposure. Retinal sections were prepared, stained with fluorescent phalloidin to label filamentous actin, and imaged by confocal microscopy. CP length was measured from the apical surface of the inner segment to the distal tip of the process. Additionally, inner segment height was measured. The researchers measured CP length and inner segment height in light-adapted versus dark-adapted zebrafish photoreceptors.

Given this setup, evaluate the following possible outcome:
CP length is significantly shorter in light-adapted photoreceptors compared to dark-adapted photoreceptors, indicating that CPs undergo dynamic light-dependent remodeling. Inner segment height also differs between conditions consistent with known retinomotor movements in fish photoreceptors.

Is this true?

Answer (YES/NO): NO